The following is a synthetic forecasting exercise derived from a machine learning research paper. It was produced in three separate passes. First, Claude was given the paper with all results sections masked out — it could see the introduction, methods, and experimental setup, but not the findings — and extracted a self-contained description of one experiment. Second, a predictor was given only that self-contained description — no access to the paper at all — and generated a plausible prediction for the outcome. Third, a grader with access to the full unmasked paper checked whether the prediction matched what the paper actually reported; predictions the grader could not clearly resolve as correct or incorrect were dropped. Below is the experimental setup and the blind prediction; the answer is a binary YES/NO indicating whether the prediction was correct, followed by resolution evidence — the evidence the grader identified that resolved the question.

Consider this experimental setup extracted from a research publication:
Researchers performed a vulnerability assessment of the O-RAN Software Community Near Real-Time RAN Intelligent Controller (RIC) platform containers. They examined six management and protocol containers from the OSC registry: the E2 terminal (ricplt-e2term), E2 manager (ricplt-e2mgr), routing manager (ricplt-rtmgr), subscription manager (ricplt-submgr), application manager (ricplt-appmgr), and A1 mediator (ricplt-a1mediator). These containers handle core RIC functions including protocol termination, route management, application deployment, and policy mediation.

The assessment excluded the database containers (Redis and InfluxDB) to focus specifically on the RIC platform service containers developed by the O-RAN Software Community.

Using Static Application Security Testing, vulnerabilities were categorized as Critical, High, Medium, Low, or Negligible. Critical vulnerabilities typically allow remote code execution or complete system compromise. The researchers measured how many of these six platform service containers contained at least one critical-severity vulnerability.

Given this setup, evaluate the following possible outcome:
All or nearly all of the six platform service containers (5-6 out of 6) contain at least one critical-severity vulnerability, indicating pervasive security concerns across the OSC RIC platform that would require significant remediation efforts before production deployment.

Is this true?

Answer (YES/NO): NO